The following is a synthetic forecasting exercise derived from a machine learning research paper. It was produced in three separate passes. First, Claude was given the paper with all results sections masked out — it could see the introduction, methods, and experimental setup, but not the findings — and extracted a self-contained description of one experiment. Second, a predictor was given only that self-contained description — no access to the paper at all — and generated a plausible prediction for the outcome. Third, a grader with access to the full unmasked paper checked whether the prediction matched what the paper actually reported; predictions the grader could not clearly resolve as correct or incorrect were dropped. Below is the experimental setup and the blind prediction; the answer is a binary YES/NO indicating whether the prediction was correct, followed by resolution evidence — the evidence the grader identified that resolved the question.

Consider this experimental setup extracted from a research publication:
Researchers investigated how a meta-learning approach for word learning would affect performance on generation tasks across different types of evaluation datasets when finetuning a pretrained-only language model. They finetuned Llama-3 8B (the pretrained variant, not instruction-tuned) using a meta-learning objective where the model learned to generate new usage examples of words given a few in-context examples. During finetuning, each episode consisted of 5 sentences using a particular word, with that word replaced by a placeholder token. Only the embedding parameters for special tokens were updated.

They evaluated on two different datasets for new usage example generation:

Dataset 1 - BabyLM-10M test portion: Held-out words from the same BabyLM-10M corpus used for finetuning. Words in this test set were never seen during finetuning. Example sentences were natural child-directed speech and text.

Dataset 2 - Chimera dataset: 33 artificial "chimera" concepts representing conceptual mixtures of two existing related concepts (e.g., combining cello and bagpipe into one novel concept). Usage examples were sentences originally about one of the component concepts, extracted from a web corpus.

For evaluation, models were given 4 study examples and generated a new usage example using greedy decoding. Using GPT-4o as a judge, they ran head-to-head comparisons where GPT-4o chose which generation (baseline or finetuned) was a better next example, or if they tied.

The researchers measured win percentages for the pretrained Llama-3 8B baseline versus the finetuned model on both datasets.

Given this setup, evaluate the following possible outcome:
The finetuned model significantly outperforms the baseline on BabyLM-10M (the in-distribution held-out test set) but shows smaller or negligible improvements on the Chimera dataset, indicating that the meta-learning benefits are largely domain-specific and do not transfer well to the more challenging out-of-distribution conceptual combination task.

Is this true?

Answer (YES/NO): NO